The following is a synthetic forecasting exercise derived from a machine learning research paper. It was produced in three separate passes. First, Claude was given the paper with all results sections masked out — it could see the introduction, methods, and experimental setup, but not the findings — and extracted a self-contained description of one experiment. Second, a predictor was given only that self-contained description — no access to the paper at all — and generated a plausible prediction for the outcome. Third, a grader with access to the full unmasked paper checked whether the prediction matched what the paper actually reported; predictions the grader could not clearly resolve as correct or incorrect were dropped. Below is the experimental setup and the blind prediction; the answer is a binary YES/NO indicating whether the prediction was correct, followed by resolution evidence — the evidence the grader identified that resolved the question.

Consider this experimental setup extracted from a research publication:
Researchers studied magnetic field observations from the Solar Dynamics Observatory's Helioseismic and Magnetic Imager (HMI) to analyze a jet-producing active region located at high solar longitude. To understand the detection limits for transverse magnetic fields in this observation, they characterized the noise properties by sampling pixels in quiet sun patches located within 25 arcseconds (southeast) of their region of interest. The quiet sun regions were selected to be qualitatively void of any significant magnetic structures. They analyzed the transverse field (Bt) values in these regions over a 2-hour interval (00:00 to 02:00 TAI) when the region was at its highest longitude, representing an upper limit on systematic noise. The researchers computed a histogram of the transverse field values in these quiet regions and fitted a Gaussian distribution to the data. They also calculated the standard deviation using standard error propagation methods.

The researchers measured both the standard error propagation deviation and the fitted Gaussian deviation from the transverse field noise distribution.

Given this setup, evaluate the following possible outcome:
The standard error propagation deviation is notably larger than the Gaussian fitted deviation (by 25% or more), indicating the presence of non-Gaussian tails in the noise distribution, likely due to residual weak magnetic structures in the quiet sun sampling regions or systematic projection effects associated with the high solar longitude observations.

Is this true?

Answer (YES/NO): NO